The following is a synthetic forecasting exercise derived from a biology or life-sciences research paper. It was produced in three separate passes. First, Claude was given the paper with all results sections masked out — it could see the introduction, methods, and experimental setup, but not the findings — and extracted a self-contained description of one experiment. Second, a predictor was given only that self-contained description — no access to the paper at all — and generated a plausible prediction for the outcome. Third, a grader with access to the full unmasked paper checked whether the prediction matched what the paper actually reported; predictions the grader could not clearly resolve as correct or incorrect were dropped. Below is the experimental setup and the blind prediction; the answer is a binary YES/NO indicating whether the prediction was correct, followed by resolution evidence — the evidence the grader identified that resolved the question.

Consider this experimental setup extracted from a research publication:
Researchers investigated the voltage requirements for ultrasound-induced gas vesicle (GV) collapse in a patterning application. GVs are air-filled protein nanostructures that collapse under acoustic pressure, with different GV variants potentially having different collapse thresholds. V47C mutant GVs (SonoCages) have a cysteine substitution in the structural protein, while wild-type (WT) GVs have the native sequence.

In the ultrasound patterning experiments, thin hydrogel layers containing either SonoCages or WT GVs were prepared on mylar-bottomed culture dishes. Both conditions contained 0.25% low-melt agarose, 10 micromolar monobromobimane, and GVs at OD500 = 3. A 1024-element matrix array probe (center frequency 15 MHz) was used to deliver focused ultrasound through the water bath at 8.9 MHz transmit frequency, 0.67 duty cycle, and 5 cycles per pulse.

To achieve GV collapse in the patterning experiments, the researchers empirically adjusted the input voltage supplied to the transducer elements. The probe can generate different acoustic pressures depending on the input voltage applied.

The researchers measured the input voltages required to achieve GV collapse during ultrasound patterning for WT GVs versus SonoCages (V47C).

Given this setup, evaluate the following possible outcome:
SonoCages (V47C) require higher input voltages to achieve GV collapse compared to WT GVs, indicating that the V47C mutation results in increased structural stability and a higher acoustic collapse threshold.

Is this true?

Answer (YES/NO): NO